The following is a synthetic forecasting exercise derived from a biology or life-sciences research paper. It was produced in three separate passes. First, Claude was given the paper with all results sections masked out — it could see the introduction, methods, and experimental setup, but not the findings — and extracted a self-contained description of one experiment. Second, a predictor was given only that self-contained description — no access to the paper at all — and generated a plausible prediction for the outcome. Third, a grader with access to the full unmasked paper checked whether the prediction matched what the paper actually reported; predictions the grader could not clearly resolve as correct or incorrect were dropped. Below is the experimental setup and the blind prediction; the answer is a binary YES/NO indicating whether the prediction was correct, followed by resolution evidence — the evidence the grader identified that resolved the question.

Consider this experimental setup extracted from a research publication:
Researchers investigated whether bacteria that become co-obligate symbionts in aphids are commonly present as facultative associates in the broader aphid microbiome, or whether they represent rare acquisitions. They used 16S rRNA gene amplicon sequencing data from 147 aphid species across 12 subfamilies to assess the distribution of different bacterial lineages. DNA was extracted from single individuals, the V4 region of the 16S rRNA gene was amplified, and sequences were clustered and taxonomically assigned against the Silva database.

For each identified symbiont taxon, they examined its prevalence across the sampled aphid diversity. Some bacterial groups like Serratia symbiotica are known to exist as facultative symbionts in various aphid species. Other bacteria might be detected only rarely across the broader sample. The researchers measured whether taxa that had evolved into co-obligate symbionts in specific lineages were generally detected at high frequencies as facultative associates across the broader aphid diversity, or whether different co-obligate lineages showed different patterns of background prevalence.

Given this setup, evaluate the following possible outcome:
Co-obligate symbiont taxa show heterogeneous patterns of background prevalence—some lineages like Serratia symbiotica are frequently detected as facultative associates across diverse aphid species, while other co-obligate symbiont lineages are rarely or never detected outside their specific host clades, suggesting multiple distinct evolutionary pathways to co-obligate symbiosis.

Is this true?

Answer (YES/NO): YES